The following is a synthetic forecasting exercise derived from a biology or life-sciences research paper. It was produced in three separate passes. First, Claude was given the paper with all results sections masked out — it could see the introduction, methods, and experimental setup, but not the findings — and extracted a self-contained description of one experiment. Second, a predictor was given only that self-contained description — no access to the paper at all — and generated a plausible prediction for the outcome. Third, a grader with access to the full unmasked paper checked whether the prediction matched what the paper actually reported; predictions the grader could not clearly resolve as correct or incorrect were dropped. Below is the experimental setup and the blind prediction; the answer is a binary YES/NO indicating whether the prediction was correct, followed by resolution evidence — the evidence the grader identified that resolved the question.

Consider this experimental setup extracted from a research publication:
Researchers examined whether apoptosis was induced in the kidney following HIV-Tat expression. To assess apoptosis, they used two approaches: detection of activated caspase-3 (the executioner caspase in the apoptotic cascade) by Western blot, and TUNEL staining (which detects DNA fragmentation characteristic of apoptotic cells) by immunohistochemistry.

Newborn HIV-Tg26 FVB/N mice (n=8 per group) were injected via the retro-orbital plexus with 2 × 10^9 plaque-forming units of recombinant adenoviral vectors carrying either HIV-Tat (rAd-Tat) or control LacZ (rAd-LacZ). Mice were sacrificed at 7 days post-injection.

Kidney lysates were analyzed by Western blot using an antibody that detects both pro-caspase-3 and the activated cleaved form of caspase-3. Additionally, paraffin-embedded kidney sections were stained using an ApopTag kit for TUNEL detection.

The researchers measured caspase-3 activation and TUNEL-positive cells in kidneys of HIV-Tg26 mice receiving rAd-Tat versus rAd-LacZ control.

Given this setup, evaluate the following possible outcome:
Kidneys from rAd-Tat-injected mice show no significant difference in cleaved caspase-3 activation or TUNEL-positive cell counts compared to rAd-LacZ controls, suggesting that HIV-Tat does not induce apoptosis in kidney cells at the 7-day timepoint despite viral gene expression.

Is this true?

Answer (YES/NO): NO